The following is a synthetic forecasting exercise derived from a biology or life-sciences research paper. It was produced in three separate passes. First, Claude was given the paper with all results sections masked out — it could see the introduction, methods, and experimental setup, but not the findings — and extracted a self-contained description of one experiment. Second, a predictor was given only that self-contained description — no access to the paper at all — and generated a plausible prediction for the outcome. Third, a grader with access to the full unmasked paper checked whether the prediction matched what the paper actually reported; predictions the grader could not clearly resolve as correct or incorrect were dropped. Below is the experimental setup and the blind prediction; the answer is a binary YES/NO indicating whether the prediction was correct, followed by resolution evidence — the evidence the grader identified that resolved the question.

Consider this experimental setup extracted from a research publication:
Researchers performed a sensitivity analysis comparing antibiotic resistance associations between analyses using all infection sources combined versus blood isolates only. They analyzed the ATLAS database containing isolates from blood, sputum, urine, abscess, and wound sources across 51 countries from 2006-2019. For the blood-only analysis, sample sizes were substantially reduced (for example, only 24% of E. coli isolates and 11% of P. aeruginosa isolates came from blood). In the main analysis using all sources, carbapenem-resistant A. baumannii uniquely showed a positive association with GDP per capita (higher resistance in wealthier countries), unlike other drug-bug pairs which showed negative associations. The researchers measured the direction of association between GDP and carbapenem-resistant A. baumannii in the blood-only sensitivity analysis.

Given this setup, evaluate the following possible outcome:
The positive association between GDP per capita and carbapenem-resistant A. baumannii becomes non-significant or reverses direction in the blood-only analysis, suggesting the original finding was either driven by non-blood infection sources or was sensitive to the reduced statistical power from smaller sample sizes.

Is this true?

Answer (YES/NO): YES